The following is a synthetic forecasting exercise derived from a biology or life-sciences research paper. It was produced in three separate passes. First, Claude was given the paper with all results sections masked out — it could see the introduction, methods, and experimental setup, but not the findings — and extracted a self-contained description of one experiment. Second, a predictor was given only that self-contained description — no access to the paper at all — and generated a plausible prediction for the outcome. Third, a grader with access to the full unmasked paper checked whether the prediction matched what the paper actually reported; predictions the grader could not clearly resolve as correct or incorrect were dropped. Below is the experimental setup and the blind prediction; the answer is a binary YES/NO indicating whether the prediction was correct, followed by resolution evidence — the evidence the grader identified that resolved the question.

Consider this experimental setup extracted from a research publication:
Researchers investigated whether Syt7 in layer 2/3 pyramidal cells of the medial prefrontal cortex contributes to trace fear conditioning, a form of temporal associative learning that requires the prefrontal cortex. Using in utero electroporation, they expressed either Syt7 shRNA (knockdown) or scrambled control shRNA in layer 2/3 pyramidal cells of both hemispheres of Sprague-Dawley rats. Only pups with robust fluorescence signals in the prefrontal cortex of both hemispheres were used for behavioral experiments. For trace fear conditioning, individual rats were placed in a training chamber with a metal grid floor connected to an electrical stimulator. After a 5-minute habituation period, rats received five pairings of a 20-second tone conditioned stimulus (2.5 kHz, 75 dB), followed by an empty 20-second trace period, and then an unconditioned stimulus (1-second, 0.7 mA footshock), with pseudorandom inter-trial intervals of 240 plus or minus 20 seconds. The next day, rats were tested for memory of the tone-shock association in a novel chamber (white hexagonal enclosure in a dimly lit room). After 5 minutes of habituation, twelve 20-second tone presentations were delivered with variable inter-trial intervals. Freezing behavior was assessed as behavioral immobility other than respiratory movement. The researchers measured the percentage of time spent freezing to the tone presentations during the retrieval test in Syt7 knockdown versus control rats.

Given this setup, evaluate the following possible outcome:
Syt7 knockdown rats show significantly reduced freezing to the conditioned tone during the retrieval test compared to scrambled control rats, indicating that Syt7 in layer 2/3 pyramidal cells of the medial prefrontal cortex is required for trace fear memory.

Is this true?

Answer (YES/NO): YES